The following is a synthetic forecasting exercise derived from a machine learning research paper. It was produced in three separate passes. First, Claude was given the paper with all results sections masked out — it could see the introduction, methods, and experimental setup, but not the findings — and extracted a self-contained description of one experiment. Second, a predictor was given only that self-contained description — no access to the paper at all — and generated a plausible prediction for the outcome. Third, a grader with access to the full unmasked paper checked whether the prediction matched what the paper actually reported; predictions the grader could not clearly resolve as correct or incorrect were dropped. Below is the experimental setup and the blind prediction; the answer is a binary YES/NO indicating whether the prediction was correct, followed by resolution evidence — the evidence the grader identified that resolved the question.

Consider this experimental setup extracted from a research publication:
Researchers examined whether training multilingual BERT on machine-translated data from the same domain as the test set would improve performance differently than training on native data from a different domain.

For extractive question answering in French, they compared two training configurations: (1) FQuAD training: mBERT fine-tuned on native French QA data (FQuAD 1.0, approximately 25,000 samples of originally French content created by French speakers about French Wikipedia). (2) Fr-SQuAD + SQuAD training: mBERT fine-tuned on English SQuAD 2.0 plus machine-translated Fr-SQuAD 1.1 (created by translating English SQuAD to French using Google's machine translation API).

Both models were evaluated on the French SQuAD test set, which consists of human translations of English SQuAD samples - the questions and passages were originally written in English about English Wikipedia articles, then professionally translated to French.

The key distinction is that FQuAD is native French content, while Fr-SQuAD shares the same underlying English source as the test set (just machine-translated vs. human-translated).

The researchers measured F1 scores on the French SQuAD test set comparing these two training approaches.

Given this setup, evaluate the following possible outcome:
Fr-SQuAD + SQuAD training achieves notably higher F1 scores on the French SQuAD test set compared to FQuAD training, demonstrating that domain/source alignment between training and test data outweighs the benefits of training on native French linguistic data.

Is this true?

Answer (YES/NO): YES